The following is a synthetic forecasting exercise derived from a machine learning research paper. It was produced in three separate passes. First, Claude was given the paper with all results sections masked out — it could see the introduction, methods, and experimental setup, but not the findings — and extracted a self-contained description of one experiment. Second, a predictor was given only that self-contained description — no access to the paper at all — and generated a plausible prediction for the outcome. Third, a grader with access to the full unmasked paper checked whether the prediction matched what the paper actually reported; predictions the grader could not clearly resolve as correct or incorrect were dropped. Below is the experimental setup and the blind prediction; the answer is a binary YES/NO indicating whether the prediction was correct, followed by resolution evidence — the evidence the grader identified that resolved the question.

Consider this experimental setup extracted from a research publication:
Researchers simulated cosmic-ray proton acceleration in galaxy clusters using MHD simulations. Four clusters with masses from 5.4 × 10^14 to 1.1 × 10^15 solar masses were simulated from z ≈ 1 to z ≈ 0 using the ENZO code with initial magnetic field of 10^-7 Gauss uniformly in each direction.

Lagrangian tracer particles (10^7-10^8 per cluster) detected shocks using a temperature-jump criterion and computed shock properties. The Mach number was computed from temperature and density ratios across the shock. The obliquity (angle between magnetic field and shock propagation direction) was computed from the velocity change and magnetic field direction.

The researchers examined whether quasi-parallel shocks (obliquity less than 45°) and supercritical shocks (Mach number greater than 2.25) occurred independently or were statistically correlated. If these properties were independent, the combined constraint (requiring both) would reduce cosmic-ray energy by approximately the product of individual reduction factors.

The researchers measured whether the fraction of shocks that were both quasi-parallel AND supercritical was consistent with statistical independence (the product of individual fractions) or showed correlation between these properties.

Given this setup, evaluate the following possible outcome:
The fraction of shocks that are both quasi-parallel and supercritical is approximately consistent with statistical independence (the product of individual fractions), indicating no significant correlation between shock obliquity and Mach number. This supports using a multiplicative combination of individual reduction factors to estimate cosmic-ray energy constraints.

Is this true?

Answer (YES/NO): NO